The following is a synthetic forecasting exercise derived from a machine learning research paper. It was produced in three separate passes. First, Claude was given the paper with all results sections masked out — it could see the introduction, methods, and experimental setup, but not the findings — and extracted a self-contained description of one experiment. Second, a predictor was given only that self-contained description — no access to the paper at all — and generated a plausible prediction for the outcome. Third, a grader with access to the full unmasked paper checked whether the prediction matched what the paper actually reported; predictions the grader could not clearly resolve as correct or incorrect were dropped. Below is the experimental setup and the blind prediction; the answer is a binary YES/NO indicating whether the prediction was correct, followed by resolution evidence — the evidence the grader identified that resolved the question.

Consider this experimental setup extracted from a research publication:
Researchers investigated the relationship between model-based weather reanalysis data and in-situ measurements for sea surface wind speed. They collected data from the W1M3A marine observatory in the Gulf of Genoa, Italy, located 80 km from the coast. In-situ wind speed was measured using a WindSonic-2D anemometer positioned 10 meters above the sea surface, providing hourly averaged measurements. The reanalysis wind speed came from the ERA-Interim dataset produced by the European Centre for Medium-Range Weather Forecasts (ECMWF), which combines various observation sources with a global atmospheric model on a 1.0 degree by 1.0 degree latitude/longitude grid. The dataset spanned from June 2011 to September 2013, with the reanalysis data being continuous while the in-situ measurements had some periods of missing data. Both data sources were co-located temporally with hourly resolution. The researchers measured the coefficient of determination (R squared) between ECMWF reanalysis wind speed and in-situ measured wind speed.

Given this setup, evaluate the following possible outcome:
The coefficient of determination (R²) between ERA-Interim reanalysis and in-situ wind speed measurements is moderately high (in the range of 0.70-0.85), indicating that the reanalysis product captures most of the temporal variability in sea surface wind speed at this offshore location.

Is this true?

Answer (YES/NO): YES